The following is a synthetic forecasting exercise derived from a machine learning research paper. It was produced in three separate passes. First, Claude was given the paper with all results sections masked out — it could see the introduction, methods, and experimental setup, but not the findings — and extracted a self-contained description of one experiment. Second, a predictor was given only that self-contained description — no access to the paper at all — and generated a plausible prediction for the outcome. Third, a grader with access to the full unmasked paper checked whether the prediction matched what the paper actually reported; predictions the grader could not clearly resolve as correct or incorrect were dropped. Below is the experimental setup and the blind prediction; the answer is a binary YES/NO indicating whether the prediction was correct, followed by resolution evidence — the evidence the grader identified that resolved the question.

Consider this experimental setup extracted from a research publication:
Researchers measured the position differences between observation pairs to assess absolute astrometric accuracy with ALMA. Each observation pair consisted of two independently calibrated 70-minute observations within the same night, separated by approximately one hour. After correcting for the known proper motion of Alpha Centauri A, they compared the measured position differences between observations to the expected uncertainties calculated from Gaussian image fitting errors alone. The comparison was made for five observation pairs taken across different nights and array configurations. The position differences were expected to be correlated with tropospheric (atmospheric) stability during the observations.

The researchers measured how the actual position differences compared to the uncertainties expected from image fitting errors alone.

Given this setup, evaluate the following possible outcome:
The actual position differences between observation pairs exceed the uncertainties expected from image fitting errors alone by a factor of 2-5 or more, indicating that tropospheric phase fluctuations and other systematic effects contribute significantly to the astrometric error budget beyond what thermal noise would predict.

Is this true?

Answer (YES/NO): YES